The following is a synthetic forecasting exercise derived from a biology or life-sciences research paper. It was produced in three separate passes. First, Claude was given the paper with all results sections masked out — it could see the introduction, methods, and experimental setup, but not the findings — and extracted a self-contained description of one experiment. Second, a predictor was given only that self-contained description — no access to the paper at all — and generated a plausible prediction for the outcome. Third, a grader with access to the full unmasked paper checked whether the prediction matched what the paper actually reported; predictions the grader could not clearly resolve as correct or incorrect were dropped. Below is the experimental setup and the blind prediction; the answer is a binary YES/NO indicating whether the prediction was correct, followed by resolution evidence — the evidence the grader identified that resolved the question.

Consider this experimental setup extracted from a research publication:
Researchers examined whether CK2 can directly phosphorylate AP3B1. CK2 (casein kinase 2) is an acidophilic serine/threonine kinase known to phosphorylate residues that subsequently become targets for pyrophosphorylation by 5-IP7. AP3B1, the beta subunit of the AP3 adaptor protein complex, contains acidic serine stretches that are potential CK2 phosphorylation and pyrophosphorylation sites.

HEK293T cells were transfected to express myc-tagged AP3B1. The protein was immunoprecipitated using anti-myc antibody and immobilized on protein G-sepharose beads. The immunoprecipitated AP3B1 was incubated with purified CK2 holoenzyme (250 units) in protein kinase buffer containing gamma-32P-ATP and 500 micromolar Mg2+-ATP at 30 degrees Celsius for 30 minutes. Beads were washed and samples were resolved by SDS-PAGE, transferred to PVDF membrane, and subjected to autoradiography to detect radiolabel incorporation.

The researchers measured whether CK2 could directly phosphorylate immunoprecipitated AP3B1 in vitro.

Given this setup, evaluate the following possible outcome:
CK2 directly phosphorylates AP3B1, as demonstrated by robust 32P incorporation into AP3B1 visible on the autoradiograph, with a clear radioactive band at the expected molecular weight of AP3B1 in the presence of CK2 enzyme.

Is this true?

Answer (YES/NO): YES